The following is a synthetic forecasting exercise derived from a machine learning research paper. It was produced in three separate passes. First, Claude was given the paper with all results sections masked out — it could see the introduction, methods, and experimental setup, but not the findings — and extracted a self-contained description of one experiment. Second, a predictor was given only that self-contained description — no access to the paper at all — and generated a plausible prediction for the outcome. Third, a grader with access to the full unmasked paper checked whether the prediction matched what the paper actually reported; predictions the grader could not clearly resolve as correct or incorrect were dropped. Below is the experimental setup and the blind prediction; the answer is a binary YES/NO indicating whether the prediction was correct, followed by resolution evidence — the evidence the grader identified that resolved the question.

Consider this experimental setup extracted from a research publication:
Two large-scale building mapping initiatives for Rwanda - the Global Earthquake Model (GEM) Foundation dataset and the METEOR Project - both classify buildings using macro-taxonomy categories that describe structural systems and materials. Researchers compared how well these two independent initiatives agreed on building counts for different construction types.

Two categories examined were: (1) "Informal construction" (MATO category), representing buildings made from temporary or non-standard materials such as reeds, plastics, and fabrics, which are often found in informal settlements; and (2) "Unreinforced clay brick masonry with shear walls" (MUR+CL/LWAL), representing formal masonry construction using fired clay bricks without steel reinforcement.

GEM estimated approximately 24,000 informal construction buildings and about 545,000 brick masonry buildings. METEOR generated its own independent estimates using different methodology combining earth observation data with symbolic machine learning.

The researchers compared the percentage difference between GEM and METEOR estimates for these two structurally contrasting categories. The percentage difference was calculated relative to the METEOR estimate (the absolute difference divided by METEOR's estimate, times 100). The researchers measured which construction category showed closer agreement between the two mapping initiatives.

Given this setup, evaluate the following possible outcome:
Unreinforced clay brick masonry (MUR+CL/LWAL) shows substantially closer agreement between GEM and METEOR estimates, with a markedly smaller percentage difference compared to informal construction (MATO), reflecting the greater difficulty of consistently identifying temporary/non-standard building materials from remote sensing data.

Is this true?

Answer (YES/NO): NO